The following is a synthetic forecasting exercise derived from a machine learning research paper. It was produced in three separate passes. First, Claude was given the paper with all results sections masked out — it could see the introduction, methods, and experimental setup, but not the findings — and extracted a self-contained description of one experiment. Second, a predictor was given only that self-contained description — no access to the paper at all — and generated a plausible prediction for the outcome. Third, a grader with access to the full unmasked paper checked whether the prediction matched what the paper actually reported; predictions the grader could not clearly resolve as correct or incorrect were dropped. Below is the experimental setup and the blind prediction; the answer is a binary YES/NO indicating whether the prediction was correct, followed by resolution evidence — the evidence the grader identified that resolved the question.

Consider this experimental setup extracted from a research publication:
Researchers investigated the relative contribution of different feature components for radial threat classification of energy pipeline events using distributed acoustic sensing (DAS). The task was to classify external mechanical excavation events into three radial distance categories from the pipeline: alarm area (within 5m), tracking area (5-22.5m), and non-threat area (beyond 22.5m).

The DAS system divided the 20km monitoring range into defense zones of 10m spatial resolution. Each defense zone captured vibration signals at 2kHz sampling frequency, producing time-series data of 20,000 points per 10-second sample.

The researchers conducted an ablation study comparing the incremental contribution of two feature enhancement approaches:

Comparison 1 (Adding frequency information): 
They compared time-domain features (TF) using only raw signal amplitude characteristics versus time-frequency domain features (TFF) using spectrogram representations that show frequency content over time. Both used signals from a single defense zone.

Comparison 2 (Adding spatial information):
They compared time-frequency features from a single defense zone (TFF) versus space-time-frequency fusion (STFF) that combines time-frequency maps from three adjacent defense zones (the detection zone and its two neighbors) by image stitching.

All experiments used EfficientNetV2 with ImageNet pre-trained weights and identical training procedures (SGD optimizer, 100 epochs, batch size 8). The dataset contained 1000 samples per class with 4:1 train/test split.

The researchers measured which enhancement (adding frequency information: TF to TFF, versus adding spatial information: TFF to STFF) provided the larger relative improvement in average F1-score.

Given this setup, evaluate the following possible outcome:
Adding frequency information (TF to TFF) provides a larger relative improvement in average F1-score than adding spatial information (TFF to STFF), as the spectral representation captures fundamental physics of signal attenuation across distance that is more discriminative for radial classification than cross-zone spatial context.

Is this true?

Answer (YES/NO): NO